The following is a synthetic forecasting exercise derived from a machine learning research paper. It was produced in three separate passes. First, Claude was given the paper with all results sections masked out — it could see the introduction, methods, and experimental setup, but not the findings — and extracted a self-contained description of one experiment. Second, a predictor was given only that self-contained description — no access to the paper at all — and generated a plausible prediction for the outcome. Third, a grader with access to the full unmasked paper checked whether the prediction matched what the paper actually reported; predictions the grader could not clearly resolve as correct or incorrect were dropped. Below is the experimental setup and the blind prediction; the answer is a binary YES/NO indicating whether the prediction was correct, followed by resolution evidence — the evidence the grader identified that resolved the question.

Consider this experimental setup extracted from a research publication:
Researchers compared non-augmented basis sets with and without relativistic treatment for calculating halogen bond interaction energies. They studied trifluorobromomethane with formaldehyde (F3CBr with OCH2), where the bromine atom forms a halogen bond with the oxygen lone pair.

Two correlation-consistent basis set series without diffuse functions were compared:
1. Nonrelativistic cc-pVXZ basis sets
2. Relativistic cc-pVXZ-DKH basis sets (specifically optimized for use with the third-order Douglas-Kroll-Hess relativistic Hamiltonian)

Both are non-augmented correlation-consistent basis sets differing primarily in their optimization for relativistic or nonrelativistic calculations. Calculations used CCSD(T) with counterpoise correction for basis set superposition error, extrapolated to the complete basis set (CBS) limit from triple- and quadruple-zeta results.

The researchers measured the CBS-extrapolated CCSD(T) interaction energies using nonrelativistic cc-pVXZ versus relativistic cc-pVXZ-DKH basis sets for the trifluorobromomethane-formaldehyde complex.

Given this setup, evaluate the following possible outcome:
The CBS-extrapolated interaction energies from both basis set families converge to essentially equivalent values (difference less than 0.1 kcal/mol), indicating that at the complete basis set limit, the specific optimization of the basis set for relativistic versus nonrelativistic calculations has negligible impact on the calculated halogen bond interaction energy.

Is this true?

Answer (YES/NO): NO